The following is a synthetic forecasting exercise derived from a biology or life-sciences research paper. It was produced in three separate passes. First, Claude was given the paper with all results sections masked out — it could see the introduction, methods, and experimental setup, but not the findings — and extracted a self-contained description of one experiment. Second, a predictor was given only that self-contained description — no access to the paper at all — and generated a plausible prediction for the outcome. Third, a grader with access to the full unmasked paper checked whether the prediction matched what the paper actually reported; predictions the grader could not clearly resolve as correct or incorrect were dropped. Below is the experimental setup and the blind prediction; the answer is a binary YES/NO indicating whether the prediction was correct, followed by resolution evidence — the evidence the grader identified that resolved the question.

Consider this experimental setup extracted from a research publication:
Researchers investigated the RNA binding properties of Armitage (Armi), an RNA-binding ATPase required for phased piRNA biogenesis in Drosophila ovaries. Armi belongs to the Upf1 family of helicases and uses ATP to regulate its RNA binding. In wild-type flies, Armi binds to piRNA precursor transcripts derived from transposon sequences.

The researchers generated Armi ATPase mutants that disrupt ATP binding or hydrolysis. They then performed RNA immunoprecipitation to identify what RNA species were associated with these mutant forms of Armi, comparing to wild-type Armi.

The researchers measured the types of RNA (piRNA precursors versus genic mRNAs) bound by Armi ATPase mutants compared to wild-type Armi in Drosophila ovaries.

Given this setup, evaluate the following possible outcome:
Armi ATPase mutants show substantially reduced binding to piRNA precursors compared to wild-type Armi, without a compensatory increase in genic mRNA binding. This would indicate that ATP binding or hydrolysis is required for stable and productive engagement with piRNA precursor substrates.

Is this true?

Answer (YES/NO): NO